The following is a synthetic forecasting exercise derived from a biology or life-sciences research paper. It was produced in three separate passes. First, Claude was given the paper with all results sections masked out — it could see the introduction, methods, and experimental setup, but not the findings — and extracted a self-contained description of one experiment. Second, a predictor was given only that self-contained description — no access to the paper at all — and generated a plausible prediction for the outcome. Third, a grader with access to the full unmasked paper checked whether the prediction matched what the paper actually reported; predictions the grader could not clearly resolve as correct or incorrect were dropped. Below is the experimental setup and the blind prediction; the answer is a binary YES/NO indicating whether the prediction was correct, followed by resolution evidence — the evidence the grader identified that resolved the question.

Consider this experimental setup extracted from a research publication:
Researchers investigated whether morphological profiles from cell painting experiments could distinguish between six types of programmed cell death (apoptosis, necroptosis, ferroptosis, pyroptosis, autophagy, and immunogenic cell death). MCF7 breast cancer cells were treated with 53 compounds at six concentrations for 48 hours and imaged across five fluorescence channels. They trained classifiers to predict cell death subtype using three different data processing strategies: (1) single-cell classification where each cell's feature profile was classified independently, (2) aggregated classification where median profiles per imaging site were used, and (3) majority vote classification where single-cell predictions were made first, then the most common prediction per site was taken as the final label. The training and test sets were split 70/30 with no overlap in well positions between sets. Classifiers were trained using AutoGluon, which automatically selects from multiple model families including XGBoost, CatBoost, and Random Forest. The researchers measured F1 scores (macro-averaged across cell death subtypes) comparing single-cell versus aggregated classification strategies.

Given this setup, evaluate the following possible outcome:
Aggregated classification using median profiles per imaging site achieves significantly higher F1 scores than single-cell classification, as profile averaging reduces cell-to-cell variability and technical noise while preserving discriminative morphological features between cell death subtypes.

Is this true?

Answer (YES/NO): YES